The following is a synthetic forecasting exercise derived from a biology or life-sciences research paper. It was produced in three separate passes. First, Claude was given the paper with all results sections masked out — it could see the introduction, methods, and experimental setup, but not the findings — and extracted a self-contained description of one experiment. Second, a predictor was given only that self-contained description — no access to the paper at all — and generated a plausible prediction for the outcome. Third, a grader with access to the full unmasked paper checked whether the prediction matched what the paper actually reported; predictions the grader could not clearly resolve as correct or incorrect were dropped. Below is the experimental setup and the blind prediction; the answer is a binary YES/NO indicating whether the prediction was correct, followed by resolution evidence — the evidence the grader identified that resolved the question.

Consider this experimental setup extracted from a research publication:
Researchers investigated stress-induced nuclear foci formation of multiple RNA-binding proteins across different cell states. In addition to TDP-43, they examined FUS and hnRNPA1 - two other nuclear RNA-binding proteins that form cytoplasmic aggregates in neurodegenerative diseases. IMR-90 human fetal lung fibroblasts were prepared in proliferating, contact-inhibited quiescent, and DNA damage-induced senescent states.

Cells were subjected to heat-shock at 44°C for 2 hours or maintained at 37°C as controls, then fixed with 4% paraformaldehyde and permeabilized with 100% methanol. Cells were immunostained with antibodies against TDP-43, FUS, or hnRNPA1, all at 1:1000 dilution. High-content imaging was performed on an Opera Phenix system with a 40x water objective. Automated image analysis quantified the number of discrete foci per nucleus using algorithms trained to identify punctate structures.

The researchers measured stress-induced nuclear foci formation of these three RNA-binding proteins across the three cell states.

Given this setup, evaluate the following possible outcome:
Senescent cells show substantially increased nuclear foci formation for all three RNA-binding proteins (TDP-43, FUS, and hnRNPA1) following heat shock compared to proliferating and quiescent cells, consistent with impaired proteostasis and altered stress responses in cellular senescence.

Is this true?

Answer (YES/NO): NO